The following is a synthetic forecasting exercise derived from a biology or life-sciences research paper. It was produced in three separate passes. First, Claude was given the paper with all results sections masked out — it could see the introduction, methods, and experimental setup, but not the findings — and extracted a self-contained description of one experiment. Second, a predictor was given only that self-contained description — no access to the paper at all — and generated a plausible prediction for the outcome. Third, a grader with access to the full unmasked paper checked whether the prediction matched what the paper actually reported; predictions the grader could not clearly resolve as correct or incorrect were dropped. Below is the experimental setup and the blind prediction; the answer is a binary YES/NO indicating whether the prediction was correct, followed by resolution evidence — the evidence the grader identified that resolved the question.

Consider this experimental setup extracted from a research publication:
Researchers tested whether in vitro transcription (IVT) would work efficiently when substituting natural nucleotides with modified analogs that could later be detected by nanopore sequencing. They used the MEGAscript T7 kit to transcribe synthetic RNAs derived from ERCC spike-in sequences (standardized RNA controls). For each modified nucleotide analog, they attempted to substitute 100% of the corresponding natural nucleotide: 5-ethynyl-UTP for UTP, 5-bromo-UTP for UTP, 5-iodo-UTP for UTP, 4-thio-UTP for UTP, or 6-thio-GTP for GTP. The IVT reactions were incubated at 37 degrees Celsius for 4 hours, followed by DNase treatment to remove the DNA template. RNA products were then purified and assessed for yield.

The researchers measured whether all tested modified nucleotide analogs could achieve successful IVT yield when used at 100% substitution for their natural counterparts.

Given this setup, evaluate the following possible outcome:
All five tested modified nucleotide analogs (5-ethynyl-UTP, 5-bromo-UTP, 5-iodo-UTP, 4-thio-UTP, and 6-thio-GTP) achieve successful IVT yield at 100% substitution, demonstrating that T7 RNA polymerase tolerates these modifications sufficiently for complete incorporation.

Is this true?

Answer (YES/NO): NO